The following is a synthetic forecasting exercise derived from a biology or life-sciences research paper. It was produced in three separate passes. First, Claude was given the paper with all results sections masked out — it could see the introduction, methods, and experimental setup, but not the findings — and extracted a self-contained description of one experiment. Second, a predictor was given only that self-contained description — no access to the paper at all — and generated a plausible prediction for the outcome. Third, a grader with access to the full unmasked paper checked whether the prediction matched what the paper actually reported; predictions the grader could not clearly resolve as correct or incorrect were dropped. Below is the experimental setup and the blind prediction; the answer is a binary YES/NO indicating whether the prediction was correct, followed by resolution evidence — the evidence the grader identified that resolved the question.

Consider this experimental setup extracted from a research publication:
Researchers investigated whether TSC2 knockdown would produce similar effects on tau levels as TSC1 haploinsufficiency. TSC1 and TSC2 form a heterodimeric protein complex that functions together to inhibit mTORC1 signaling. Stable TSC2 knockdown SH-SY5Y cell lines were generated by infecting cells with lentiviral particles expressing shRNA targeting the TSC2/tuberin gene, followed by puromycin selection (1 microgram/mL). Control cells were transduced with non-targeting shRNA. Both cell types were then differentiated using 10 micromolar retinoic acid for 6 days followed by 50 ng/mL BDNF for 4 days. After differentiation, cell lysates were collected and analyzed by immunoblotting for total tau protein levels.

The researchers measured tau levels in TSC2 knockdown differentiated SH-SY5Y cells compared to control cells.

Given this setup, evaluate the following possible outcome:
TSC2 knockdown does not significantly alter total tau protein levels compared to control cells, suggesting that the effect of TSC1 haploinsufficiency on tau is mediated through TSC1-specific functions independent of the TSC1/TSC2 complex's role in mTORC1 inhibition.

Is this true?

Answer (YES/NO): YES